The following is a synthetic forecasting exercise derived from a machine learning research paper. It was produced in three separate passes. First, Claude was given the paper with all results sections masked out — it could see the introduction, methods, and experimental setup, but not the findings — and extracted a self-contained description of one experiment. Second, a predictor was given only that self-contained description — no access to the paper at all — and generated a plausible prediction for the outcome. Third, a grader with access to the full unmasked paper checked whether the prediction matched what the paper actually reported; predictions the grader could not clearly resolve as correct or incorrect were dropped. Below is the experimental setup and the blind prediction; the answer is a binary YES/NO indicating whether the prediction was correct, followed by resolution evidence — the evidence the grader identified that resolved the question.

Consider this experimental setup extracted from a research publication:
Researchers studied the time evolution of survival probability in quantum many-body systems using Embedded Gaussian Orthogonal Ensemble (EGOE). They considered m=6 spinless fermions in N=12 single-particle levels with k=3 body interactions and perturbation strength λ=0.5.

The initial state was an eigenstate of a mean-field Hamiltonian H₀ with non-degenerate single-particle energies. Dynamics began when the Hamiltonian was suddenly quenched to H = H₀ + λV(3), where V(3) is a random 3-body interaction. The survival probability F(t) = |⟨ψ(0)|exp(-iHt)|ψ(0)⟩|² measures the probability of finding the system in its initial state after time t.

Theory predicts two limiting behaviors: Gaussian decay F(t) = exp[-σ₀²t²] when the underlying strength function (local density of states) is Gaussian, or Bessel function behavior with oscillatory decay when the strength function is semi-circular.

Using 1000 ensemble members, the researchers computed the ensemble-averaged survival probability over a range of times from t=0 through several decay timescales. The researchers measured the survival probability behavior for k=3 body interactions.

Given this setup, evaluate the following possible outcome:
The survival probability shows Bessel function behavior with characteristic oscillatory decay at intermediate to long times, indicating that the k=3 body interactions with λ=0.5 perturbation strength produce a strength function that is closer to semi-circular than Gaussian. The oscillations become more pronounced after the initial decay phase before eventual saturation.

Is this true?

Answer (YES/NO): NO